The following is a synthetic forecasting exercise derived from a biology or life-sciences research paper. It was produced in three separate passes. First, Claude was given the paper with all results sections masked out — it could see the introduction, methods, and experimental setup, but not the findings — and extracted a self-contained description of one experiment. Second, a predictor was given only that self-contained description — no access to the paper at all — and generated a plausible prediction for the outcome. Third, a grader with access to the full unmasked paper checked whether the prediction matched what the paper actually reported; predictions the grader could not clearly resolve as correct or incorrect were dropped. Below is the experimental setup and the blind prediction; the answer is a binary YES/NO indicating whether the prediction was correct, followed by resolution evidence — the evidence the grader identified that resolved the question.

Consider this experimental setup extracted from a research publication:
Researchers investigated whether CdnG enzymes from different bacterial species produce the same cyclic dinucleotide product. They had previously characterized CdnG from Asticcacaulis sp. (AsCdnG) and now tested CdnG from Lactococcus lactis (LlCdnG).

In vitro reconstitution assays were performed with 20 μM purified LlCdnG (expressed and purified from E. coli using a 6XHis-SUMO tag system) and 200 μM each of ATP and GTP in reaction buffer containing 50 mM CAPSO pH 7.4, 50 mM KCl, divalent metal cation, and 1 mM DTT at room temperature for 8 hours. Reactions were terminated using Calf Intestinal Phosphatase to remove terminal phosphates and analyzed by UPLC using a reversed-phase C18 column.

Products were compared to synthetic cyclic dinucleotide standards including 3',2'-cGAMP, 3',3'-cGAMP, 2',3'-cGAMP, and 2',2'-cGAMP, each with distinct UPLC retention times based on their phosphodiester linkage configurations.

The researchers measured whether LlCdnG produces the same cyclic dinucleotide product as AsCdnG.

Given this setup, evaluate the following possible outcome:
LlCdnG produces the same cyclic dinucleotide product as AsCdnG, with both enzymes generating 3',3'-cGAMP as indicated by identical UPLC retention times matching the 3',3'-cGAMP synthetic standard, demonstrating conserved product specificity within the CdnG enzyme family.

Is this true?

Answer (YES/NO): NO